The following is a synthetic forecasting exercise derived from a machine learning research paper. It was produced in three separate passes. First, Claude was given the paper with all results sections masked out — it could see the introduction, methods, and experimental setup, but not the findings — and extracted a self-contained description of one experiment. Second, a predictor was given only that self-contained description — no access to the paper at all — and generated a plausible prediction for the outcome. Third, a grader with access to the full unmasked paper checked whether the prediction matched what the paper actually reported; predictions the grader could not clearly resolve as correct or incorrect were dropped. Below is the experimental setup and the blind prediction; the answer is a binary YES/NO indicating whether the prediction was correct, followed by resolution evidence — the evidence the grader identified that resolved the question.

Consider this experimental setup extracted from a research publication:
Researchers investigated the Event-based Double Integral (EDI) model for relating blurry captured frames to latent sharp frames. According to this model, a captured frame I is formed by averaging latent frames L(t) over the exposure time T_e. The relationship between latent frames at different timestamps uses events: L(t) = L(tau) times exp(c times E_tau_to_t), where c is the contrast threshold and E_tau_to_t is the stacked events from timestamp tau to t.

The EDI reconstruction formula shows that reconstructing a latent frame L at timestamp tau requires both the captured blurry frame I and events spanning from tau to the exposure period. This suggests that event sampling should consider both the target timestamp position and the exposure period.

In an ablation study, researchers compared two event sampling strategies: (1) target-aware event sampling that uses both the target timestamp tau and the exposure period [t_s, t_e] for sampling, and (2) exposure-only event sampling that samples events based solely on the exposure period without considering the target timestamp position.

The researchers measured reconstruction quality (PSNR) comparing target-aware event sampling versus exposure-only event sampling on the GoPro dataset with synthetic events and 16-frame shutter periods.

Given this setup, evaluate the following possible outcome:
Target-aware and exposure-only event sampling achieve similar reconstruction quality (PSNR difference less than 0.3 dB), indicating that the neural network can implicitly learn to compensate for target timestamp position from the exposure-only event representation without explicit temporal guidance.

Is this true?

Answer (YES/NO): NO